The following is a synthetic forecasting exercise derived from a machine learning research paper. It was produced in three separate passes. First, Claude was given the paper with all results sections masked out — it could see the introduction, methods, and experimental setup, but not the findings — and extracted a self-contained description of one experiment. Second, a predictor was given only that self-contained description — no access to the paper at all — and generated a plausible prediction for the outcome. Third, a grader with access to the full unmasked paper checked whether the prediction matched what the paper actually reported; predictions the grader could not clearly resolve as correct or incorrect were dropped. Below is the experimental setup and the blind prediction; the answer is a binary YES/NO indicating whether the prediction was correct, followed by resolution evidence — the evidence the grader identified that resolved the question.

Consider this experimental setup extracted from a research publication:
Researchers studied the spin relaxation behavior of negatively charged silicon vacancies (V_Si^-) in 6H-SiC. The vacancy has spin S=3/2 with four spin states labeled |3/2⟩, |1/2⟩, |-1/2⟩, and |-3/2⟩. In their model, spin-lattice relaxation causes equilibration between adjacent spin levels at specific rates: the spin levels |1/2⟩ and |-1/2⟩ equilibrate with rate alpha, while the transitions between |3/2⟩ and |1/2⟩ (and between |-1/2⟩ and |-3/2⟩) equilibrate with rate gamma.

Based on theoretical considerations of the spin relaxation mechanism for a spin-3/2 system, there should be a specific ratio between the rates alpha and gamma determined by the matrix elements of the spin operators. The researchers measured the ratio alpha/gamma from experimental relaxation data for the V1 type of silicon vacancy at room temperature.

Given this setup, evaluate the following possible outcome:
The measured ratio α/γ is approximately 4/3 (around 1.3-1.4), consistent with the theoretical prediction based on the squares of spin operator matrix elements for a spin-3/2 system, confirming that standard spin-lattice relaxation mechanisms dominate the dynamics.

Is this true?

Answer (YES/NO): YES